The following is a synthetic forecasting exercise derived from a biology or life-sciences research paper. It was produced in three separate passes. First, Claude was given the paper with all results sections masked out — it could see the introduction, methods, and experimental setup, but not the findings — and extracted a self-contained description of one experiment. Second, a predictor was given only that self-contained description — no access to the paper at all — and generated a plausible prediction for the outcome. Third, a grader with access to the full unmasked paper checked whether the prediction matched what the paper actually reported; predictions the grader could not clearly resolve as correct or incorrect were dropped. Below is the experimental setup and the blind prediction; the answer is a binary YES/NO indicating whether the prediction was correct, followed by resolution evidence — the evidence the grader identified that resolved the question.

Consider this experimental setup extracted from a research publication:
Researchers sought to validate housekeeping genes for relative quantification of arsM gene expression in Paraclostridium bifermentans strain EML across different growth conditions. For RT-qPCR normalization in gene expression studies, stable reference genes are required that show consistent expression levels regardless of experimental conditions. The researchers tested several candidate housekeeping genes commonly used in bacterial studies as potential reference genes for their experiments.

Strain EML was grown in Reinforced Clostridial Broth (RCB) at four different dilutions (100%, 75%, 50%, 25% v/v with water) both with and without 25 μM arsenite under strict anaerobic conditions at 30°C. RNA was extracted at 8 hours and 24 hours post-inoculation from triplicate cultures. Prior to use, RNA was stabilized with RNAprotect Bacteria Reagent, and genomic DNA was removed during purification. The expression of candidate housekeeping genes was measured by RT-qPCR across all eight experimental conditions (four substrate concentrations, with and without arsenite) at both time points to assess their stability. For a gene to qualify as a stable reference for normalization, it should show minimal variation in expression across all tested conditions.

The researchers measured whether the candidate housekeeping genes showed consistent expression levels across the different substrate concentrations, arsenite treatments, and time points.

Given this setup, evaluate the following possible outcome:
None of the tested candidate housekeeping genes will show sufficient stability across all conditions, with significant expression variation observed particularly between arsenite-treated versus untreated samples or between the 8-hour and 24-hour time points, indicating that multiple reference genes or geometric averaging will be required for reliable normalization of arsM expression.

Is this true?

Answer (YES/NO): NO